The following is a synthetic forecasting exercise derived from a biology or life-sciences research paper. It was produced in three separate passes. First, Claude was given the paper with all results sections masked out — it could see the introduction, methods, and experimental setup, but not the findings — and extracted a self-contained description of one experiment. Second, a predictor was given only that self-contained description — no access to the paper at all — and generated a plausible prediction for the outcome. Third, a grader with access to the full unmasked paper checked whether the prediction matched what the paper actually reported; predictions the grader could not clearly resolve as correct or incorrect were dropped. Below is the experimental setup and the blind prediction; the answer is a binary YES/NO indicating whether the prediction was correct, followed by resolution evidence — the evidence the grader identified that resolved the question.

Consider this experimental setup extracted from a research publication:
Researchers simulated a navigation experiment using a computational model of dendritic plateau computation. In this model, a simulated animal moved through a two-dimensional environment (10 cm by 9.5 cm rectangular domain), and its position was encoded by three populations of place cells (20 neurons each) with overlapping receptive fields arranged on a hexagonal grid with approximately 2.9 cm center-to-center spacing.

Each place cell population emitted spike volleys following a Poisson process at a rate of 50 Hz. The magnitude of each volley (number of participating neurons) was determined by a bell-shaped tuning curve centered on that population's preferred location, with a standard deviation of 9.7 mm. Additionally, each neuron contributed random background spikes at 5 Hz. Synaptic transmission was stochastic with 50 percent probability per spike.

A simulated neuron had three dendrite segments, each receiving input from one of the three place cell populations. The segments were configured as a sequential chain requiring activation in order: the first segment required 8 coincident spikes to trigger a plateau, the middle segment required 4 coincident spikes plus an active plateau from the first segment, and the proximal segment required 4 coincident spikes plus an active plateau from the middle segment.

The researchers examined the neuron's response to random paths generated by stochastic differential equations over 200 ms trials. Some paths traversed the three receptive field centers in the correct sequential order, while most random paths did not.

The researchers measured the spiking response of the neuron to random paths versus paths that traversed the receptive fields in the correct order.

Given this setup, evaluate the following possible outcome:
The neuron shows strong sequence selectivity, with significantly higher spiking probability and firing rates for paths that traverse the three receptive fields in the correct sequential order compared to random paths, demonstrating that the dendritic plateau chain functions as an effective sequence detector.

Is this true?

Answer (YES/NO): YES